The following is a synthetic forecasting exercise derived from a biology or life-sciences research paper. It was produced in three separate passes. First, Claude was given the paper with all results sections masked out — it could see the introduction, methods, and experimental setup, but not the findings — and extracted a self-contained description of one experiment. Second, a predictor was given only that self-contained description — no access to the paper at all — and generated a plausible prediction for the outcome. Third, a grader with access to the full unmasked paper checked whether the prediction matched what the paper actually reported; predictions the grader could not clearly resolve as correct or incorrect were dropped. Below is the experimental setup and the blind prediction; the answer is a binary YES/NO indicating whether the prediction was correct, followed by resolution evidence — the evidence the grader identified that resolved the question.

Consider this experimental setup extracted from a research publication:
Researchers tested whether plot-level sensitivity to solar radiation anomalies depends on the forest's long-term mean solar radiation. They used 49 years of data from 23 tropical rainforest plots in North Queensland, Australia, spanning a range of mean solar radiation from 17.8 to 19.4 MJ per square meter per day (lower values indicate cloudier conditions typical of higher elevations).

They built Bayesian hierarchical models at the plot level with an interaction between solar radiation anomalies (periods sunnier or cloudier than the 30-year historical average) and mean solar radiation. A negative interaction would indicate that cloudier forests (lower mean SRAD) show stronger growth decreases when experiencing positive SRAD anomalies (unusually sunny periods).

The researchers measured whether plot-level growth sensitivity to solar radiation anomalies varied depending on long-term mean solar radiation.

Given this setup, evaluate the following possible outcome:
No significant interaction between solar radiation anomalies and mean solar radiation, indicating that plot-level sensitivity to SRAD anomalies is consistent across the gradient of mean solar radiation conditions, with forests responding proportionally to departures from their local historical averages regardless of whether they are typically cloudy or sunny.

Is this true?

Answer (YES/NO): NO